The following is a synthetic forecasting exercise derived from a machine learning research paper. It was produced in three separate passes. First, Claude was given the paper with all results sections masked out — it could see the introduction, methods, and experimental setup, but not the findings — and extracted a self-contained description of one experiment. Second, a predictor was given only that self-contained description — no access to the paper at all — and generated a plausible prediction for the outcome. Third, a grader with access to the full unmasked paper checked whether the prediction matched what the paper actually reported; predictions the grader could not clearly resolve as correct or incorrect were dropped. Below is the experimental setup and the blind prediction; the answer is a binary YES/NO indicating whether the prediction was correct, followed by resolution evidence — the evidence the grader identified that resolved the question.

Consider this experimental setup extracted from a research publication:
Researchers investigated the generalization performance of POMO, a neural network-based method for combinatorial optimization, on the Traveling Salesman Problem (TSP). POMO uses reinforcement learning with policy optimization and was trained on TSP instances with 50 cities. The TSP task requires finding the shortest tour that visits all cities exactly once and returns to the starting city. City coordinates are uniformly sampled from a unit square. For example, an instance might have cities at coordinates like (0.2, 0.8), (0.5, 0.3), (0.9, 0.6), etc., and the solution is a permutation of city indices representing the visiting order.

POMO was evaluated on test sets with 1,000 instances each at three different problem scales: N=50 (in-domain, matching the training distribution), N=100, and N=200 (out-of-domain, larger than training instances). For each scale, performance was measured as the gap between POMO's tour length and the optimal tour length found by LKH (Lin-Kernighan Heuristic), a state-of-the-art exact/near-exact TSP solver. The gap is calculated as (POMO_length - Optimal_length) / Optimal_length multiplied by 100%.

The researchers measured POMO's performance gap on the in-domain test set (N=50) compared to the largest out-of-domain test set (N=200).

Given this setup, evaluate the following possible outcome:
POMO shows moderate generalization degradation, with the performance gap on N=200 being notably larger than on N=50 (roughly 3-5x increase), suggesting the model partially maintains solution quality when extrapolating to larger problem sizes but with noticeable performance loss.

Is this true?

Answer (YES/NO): NO